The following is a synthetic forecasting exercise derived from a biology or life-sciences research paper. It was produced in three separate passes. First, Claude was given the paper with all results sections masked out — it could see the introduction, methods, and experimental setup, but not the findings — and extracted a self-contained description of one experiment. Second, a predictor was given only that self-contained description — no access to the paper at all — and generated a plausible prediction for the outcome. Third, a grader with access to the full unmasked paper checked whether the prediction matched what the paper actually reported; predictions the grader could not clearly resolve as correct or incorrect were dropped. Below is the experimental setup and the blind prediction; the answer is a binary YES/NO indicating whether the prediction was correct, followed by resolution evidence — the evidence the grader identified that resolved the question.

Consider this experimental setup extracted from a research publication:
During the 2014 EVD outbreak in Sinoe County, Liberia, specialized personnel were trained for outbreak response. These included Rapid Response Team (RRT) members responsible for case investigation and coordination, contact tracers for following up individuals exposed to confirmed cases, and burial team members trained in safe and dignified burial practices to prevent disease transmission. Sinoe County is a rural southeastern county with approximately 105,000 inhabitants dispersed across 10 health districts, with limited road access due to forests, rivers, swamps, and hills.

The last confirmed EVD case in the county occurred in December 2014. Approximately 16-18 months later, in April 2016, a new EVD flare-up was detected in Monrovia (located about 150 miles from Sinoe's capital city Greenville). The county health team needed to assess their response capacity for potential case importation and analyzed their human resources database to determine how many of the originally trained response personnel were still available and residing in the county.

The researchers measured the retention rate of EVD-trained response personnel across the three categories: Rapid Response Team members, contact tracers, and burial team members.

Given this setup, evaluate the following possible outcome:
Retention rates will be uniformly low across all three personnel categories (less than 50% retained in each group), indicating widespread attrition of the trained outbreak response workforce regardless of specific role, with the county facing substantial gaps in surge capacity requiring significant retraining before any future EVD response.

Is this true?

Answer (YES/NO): NO